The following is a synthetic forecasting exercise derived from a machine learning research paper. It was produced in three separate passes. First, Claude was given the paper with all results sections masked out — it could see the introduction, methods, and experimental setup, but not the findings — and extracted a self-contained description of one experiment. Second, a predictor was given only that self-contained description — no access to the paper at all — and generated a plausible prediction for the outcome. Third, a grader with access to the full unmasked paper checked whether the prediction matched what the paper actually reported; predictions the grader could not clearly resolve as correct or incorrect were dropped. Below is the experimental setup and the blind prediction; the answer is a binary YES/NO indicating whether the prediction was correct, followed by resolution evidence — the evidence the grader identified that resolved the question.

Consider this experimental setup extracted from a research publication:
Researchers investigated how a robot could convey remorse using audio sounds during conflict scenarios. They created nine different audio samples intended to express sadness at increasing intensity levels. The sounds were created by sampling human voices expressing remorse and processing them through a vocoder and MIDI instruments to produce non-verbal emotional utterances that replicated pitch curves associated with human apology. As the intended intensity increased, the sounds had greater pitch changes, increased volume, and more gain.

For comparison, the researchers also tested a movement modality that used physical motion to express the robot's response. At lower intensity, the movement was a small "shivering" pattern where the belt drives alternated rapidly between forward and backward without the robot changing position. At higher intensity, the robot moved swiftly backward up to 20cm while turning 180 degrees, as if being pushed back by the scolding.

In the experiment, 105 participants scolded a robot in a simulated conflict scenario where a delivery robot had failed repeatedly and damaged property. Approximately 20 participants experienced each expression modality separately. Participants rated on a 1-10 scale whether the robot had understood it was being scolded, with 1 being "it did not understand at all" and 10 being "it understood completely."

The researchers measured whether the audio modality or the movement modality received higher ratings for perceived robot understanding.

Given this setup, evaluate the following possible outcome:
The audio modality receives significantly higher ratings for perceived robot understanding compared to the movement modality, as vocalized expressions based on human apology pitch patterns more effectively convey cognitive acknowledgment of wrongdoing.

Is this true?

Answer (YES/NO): NO